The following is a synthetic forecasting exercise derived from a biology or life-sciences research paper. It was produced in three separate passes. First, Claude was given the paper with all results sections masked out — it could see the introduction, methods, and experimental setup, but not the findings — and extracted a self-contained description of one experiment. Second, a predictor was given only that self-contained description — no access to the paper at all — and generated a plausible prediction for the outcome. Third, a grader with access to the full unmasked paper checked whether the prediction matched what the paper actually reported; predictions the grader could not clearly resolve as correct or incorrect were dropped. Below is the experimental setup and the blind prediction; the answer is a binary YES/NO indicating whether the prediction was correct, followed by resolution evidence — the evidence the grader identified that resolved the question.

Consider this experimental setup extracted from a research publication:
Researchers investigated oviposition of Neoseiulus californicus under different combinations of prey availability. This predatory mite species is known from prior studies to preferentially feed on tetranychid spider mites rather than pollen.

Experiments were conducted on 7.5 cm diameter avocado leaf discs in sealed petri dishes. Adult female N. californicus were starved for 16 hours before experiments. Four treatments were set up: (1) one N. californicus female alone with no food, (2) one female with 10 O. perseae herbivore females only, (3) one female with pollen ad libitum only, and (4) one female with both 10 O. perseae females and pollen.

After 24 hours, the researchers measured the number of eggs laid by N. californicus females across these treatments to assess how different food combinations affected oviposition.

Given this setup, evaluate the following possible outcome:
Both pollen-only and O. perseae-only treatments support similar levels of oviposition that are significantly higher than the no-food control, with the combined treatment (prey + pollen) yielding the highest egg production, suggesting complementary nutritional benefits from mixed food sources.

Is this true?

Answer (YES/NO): NO